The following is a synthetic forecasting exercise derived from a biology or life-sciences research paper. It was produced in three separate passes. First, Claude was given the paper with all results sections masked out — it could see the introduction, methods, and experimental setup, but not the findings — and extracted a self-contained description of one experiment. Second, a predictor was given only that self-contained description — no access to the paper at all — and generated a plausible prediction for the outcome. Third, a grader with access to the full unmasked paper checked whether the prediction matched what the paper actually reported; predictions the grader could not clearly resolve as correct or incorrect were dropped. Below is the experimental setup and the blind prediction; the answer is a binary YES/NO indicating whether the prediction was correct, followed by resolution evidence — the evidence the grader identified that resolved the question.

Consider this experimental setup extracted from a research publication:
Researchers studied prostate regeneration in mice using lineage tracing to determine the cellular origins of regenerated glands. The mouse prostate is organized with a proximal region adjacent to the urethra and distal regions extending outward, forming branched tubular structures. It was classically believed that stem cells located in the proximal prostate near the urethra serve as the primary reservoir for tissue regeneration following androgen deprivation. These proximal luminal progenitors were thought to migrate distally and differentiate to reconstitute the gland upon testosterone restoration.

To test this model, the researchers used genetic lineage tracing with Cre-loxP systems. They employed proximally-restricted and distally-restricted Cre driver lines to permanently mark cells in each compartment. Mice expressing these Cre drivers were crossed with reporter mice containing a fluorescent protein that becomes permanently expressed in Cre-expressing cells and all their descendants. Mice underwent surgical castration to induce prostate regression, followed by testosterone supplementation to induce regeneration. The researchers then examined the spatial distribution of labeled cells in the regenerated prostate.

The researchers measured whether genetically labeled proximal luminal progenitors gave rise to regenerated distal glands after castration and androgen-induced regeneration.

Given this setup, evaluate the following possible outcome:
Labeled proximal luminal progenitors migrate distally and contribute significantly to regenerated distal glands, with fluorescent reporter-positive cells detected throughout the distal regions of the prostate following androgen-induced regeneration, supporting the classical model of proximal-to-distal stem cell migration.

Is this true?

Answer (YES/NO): NO